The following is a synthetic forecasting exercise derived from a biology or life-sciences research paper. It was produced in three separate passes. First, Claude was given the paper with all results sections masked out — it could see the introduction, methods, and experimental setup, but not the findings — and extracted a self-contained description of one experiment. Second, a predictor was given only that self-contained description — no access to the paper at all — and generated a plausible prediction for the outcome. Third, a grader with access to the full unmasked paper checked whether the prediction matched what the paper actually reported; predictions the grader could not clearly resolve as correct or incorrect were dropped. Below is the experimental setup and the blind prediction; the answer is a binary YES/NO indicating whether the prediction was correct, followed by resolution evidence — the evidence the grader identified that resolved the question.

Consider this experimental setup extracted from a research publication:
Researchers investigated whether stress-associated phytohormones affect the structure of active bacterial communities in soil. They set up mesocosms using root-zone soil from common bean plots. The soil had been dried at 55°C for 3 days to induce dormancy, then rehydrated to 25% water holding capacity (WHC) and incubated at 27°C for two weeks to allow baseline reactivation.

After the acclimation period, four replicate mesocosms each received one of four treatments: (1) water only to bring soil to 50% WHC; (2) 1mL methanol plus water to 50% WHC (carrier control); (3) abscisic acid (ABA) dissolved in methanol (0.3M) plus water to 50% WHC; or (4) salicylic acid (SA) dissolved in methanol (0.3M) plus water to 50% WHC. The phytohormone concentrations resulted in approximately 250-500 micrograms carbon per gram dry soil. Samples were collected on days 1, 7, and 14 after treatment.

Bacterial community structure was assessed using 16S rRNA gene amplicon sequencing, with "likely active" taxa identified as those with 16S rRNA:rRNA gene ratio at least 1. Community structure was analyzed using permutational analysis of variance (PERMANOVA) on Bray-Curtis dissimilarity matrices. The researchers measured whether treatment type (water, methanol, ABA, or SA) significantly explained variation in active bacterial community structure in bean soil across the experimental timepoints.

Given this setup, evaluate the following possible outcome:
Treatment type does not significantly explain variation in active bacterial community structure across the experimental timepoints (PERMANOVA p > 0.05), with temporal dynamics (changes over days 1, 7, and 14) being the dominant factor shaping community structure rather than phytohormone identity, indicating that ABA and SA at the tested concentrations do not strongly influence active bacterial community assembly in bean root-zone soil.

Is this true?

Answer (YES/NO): NO